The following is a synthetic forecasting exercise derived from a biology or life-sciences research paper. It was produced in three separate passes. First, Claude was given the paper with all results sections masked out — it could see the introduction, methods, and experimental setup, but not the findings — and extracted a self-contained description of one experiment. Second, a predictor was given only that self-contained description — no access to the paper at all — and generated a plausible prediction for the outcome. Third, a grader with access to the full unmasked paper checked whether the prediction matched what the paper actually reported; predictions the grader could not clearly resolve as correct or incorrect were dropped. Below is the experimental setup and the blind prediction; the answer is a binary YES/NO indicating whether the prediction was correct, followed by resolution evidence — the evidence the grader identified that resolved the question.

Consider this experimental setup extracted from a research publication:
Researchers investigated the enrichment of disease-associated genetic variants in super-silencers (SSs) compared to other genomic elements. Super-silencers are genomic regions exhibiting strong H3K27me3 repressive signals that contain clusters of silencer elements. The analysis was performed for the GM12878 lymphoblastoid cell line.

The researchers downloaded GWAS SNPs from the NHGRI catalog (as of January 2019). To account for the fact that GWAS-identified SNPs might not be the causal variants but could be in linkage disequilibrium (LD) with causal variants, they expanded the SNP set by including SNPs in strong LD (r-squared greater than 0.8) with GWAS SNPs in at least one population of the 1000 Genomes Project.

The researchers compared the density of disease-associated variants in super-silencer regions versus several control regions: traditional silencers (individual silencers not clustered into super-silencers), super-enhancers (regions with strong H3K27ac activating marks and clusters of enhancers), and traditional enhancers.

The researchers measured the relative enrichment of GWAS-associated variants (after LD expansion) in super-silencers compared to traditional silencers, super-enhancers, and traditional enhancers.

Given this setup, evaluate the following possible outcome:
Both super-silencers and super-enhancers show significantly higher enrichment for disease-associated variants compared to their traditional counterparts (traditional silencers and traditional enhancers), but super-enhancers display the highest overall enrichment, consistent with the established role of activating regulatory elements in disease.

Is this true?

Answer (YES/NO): NO